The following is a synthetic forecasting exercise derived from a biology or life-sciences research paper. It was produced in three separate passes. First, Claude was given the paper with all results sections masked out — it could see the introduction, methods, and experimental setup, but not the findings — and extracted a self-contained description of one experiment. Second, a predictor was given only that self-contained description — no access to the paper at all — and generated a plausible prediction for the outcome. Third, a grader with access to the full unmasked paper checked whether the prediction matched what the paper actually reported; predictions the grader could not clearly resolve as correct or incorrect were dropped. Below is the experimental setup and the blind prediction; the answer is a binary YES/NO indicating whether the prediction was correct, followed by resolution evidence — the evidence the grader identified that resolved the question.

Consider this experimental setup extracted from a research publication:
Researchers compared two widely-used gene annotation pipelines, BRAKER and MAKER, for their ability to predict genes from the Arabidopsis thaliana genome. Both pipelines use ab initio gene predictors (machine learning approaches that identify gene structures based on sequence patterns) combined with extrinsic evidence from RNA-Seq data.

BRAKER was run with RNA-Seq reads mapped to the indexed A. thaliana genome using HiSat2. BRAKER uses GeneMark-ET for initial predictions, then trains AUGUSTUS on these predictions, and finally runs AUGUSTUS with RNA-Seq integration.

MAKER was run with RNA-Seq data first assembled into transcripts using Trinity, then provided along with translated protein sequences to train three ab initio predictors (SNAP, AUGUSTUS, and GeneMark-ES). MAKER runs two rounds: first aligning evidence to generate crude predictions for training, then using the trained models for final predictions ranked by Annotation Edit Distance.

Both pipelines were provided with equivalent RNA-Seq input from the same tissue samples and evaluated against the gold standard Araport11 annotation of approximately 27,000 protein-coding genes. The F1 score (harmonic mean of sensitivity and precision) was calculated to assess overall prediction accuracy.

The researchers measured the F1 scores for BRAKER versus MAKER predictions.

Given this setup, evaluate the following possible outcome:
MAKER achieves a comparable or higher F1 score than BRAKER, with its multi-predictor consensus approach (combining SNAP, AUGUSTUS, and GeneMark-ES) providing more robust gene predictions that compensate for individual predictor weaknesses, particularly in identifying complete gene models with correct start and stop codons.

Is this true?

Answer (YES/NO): NO